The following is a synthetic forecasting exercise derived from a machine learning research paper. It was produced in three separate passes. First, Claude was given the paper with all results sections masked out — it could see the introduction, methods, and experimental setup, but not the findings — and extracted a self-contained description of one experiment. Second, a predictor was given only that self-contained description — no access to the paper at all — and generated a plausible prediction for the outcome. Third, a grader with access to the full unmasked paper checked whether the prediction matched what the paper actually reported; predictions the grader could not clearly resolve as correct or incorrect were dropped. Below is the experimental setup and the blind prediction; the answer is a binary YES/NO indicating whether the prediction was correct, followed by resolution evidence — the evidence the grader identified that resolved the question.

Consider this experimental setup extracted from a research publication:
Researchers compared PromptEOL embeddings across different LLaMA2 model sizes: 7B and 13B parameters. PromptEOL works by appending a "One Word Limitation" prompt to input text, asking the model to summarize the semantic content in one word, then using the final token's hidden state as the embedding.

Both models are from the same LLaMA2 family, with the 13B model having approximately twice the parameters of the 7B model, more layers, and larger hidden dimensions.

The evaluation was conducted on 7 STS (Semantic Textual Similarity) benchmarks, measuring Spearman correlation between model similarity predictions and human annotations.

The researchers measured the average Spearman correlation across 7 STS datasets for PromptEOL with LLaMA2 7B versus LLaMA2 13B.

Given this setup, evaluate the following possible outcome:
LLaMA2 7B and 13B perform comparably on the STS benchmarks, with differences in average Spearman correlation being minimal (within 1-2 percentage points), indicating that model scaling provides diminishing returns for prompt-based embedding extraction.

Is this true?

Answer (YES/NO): YES